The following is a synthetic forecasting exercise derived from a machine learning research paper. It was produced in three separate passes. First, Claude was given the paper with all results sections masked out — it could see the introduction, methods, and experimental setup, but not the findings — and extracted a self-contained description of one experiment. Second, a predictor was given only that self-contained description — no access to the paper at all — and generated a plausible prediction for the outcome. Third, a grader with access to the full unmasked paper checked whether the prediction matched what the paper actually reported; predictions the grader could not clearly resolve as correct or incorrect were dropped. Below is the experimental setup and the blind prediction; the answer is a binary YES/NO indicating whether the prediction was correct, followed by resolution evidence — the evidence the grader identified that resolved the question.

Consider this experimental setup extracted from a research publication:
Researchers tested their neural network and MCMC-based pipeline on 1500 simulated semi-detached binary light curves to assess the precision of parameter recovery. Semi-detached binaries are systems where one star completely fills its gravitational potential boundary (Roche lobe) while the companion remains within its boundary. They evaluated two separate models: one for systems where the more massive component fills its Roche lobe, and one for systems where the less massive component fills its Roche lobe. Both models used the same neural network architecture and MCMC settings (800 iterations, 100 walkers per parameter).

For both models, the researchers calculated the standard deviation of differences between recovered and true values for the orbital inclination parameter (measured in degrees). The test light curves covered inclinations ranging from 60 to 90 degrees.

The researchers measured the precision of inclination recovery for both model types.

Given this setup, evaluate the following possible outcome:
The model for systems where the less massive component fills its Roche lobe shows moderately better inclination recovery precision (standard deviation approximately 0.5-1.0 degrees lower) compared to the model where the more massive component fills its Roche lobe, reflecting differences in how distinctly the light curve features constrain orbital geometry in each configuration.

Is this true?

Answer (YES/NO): NO